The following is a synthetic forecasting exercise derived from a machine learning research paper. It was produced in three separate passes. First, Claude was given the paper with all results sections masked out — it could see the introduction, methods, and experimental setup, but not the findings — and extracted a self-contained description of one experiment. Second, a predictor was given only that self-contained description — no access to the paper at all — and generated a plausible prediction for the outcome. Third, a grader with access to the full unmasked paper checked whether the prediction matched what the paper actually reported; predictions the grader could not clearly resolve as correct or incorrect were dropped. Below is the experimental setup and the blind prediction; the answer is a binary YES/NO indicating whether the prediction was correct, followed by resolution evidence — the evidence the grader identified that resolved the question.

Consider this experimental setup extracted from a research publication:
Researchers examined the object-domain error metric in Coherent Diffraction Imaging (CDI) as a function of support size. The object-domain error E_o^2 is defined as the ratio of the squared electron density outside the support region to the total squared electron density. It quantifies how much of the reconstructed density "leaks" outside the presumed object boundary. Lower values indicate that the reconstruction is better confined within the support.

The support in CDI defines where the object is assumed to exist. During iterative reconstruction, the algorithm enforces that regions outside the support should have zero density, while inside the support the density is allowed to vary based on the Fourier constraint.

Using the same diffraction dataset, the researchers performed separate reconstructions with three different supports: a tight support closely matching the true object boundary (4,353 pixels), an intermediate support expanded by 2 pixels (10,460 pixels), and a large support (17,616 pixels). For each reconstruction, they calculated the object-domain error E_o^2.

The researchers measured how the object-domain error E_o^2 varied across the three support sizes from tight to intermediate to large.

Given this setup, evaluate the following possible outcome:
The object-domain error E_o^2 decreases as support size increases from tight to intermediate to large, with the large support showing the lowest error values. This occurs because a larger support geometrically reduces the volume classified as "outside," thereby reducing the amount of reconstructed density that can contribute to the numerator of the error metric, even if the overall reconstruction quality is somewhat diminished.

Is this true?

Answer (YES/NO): NO